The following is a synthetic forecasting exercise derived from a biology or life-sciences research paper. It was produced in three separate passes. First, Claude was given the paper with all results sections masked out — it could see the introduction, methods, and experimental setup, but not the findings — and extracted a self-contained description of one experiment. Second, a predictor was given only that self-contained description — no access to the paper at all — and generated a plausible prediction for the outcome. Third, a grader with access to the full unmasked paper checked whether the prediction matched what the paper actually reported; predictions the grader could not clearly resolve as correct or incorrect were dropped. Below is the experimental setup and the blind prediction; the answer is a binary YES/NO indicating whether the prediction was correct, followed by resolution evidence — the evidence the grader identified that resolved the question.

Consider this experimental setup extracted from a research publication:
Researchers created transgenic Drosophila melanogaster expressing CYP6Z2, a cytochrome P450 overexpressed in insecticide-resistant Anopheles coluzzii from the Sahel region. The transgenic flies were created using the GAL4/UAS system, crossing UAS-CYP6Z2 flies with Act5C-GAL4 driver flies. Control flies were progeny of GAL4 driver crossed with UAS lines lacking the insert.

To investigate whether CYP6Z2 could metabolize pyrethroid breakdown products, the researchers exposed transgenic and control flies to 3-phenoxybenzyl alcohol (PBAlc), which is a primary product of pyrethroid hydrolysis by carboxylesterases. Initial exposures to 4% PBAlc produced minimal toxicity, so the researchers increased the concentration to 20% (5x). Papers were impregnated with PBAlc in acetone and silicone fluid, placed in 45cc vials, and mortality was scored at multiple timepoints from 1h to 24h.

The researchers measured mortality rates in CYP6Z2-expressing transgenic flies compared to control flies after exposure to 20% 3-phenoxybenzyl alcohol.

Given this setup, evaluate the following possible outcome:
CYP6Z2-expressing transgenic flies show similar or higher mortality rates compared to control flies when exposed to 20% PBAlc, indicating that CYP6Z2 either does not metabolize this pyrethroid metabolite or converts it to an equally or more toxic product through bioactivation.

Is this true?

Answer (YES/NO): NO